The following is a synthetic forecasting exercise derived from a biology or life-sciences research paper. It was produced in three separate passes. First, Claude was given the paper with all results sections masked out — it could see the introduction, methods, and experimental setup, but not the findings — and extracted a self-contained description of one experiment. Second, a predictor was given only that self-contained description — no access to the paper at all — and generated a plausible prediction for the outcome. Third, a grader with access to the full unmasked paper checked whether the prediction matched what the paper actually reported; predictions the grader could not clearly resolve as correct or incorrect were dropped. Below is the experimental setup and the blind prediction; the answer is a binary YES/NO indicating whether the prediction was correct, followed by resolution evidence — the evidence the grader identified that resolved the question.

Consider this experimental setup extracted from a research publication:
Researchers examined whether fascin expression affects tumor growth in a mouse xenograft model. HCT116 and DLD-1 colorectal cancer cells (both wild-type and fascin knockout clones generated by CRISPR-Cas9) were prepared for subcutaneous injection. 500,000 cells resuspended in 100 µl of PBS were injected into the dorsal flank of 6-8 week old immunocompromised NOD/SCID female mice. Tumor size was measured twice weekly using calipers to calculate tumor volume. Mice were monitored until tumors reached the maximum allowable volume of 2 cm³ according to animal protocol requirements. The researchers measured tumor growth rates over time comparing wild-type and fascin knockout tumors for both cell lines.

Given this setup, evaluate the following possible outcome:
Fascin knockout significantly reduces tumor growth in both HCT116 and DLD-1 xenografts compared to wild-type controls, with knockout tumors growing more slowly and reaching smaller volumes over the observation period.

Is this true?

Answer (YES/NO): YES